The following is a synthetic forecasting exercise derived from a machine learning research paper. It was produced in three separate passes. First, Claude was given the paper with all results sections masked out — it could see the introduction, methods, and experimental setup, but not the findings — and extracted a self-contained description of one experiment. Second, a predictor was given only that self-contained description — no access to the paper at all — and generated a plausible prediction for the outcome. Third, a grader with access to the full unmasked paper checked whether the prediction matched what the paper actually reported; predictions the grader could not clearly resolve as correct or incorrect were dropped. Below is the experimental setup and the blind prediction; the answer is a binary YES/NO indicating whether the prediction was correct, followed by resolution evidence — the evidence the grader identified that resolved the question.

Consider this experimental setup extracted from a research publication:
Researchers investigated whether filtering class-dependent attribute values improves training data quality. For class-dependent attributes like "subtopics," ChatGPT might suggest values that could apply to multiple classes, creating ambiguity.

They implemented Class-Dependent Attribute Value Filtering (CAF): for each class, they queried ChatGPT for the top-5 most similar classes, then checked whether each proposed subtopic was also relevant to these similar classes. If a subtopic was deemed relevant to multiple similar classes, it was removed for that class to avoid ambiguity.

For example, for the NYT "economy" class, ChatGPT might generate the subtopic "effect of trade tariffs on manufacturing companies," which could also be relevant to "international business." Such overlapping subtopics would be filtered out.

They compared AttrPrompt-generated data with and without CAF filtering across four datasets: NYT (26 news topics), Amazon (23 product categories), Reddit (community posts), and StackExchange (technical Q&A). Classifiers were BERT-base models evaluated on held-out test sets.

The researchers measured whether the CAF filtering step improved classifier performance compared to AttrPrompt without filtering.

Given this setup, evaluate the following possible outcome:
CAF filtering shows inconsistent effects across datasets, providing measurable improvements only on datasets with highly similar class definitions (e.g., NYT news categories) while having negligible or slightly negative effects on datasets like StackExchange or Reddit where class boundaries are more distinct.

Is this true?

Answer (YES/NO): NO